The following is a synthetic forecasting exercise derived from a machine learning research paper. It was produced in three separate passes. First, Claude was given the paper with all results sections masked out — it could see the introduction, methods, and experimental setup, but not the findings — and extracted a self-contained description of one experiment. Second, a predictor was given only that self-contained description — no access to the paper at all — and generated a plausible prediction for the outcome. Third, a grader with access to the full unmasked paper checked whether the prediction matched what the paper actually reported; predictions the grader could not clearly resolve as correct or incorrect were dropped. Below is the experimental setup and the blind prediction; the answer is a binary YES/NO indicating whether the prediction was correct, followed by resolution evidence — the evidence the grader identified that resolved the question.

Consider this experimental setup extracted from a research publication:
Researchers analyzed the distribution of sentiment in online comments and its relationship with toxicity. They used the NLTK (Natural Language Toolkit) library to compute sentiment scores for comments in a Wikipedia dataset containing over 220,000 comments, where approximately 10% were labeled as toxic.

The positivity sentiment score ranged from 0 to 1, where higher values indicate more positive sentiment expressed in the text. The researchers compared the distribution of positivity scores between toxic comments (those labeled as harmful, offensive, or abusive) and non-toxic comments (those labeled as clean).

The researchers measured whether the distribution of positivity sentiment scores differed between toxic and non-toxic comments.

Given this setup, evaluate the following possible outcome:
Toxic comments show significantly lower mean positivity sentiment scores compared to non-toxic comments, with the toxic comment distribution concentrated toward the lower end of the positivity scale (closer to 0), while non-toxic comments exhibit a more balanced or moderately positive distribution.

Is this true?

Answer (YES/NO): NO